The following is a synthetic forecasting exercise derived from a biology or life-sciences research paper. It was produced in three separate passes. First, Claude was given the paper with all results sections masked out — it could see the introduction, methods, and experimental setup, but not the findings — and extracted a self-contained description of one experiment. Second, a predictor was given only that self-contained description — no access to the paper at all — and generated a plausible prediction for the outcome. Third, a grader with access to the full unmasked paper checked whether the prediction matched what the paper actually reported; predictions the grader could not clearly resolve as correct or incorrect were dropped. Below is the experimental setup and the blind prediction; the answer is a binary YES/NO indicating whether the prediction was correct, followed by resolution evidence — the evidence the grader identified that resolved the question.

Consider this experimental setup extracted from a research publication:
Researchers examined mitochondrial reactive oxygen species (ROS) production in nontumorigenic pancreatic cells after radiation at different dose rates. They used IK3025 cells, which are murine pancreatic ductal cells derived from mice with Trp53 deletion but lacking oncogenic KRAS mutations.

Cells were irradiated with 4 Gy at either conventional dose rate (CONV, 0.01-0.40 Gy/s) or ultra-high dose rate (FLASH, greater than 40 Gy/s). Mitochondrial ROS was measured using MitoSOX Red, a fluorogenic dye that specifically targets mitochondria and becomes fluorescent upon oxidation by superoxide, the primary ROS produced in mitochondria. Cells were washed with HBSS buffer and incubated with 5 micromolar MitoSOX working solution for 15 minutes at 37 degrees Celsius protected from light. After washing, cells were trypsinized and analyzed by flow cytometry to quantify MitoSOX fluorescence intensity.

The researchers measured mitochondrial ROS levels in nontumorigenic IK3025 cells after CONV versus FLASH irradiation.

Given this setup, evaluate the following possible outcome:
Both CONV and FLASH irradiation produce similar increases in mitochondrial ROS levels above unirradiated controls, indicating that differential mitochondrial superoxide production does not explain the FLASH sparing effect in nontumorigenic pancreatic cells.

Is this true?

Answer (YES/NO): NO